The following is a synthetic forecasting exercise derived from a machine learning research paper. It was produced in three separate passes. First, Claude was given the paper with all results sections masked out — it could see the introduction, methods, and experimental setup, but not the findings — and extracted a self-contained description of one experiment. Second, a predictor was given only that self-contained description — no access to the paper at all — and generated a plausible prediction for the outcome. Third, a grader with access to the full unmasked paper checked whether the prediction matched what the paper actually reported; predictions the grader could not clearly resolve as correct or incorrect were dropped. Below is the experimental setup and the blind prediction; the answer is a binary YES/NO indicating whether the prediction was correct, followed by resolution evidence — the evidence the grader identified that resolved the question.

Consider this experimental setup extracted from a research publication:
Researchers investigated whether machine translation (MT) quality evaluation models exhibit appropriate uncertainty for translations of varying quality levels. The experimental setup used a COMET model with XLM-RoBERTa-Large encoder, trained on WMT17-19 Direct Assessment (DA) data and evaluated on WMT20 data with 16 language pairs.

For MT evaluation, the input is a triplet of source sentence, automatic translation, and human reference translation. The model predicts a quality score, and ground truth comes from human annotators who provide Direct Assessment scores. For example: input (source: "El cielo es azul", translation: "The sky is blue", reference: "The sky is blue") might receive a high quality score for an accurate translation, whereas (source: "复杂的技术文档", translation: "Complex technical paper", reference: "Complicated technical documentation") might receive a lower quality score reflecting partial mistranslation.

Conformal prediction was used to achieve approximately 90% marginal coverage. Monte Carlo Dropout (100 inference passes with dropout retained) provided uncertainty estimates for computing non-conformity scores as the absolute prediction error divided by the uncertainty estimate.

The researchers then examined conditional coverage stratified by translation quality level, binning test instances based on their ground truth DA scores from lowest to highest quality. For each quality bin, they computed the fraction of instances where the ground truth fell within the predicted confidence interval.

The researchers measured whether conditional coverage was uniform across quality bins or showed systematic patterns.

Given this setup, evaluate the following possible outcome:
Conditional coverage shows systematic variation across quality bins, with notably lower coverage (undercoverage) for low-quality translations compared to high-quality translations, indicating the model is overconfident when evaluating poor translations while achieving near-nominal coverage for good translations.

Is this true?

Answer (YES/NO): NO